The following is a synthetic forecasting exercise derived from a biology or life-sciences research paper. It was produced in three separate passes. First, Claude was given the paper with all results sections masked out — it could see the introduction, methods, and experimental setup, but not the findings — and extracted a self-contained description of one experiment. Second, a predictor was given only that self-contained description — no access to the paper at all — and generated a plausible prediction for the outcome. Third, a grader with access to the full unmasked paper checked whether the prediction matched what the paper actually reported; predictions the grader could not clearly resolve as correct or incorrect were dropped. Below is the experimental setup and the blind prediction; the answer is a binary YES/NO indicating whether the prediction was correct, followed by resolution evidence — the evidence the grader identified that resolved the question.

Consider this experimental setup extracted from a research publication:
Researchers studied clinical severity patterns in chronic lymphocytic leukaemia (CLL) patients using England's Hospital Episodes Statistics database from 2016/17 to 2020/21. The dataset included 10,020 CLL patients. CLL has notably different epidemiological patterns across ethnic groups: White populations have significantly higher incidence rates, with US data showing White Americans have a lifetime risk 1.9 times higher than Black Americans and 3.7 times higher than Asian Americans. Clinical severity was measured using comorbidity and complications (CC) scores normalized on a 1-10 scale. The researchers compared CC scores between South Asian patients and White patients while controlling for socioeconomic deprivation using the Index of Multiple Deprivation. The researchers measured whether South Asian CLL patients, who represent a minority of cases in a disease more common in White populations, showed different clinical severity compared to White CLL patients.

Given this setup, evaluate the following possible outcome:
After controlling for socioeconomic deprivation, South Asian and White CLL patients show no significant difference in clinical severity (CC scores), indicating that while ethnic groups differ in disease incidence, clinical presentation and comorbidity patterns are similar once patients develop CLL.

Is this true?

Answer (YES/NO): YES